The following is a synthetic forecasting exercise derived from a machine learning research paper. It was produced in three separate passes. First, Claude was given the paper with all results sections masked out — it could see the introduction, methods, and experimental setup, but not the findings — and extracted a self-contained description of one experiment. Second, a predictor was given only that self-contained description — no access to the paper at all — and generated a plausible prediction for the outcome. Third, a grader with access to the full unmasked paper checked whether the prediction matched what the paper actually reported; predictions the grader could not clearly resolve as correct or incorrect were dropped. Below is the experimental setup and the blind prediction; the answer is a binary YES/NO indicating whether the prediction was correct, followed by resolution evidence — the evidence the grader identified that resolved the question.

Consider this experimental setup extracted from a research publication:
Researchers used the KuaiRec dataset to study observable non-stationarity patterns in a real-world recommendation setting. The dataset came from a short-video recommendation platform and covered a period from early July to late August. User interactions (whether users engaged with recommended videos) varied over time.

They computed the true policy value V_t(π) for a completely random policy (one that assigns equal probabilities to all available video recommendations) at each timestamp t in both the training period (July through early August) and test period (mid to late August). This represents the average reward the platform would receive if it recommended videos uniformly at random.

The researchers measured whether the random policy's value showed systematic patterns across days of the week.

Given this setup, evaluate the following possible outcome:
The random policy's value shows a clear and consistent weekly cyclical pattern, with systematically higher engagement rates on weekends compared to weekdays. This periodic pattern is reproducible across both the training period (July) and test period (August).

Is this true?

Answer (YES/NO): NO